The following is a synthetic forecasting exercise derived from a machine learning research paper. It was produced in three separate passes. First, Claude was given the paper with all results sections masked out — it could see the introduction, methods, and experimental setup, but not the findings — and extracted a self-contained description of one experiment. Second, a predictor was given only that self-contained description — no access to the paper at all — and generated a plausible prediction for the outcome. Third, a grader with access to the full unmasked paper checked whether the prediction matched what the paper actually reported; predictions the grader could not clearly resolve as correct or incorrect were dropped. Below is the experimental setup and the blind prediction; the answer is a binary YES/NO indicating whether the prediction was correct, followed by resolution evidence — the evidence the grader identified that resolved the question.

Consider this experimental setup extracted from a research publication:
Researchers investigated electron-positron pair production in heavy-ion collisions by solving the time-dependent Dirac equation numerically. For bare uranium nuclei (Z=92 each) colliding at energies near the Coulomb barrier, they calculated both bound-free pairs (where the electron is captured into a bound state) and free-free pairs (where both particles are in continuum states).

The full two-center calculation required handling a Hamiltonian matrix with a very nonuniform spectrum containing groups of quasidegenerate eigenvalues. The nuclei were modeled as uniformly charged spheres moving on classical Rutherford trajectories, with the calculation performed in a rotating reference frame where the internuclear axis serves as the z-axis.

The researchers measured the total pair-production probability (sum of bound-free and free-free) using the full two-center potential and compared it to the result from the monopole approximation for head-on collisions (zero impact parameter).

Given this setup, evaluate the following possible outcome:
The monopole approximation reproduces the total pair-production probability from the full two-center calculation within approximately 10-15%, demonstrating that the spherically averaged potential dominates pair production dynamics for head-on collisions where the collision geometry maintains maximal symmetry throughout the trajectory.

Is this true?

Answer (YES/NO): NO